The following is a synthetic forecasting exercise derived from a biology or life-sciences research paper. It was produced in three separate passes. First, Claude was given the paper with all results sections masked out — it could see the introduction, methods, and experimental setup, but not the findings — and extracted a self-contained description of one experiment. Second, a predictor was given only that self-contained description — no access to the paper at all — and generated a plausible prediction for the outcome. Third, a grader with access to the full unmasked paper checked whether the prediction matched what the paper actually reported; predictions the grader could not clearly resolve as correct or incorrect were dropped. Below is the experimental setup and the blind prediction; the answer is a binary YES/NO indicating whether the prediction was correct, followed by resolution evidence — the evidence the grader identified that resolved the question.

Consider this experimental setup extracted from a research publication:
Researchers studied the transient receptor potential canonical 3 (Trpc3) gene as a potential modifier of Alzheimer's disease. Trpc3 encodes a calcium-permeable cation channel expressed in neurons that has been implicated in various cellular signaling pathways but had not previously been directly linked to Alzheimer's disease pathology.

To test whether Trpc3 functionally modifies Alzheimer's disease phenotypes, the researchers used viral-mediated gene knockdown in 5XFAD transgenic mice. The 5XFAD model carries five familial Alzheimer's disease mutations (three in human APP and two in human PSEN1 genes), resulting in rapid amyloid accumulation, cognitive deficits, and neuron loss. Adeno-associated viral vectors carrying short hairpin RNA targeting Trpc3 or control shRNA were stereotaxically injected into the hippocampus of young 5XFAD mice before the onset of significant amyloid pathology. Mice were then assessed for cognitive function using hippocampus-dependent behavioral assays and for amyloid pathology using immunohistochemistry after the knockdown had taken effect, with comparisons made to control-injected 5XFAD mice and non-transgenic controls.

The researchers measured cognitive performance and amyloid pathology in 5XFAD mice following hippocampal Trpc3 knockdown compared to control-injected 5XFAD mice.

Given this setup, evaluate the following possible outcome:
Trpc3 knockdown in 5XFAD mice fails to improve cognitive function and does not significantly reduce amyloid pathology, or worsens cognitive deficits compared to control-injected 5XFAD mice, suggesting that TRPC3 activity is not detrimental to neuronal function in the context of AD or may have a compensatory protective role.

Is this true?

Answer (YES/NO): NO